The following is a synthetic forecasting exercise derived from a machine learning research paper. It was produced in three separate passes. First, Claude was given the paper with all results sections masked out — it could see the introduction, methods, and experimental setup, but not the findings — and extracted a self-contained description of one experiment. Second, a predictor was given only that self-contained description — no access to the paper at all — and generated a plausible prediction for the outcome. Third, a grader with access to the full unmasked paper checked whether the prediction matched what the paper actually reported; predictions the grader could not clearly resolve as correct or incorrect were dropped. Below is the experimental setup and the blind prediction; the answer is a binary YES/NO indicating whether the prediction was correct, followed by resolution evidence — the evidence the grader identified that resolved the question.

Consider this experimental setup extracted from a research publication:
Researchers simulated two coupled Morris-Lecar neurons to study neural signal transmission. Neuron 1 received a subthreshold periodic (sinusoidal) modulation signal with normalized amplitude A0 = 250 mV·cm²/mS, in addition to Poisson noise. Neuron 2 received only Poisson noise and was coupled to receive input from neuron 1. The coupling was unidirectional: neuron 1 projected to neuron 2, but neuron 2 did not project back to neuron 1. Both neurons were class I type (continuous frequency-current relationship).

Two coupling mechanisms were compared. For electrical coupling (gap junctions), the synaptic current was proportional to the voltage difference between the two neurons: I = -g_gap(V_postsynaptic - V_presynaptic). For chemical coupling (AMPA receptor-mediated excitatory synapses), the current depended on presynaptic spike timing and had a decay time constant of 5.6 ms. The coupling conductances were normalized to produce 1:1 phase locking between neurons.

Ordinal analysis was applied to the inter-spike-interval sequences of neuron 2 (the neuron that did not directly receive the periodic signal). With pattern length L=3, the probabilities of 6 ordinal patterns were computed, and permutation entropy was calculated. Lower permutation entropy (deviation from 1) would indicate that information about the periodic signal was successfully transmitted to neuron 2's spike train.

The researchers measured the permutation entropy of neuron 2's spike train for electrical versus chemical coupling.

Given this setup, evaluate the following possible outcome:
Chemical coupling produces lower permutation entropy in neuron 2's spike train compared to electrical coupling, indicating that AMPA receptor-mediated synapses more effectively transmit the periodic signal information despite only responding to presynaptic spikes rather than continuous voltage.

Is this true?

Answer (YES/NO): NO